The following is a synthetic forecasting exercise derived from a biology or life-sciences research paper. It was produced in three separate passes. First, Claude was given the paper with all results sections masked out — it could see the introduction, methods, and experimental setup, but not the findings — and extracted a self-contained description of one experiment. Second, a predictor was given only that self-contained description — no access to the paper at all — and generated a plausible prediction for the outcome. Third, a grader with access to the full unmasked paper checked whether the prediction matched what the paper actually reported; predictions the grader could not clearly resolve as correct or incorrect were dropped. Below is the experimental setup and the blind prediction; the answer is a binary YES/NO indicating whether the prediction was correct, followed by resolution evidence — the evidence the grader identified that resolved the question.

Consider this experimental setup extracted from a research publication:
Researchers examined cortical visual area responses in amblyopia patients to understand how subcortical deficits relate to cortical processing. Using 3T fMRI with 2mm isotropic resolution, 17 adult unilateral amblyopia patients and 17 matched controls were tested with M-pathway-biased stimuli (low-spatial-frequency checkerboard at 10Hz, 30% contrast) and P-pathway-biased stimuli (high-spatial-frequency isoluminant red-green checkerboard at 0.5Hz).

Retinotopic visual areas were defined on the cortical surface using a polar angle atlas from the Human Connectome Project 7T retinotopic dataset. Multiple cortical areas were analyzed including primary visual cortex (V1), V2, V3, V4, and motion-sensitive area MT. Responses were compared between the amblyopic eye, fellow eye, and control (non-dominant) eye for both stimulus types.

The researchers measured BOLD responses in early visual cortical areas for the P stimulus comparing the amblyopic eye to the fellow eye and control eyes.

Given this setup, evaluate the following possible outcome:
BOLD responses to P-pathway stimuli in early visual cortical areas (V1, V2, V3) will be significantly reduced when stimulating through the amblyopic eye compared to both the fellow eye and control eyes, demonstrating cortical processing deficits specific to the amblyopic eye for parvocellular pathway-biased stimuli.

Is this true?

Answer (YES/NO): YES